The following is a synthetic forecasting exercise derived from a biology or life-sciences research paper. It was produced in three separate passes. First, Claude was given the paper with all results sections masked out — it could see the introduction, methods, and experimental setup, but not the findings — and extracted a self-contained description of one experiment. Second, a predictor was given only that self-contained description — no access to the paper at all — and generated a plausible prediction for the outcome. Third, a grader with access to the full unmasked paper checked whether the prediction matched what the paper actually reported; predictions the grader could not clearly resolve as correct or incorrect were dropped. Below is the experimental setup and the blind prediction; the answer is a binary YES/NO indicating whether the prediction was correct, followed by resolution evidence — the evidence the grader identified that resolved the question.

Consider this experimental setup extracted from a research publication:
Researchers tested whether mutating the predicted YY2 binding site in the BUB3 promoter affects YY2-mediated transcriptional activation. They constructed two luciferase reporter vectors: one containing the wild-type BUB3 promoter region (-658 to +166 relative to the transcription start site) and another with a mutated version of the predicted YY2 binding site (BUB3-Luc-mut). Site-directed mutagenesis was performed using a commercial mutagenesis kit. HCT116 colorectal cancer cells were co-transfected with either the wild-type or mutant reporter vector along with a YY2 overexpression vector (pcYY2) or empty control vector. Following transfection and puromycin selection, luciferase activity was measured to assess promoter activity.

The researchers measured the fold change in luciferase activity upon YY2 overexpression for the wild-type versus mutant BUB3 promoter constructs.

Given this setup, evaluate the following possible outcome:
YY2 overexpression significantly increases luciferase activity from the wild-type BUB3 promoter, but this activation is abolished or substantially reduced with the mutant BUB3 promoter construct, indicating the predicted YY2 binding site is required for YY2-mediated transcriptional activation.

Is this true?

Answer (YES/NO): YES